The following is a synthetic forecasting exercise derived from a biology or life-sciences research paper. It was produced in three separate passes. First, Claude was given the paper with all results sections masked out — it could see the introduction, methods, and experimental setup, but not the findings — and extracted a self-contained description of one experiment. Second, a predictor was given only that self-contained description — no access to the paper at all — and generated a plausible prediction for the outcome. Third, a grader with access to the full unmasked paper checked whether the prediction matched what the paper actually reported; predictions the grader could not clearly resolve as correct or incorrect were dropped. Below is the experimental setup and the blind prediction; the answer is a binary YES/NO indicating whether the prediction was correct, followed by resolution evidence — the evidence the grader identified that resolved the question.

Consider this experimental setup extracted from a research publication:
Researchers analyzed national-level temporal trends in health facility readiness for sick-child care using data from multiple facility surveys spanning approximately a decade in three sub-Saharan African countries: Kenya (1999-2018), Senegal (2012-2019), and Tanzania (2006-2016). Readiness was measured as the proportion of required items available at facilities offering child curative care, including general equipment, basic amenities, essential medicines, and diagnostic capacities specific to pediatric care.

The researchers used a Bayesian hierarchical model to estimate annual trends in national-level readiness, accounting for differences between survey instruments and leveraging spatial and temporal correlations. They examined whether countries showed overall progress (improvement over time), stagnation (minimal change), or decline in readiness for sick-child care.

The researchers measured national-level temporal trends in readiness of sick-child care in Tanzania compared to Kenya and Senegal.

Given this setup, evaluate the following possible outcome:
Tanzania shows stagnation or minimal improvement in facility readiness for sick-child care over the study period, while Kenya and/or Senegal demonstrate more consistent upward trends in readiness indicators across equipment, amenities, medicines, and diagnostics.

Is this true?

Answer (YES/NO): NO